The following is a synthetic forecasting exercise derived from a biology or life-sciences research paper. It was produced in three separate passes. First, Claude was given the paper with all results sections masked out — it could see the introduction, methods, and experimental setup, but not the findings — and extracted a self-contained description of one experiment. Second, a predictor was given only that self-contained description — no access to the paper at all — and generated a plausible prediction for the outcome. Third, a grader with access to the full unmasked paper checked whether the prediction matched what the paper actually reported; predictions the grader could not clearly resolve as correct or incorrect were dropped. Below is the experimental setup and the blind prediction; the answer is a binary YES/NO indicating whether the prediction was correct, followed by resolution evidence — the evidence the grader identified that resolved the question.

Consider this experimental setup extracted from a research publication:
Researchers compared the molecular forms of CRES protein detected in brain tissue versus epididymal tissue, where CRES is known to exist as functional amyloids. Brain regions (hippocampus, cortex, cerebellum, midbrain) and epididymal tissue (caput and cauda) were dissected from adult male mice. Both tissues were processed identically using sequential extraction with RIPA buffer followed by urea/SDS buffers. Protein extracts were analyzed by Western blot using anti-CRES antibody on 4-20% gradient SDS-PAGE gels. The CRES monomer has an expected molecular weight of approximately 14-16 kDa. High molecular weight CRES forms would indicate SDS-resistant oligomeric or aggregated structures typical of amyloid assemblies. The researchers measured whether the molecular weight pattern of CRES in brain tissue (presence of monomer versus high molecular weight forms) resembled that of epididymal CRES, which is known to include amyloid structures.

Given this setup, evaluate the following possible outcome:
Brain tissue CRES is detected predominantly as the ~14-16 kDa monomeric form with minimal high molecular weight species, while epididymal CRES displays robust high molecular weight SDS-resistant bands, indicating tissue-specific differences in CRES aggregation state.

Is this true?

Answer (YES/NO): NO